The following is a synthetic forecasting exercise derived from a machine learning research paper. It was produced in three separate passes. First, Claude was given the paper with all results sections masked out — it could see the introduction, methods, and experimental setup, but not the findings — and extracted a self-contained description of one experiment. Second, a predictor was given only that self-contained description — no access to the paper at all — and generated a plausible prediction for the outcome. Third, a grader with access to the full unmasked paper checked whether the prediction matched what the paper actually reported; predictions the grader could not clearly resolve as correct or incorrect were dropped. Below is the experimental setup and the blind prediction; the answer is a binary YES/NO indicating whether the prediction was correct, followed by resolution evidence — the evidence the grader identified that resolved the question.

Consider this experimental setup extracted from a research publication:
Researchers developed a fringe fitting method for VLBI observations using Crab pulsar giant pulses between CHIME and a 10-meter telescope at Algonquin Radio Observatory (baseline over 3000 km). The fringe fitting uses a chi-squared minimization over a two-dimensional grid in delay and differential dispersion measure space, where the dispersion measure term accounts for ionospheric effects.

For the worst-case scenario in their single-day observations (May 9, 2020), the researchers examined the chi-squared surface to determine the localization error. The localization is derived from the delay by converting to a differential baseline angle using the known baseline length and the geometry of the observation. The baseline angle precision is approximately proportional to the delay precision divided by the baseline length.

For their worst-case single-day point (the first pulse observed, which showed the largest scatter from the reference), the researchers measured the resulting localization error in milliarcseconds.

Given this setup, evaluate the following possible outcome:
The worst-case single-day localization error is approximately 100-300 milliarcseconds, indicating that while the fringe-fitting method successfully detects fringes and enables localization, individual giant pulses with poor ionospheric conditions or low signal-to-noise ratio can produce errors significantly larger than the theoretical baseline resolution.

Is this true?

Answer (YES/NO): YES